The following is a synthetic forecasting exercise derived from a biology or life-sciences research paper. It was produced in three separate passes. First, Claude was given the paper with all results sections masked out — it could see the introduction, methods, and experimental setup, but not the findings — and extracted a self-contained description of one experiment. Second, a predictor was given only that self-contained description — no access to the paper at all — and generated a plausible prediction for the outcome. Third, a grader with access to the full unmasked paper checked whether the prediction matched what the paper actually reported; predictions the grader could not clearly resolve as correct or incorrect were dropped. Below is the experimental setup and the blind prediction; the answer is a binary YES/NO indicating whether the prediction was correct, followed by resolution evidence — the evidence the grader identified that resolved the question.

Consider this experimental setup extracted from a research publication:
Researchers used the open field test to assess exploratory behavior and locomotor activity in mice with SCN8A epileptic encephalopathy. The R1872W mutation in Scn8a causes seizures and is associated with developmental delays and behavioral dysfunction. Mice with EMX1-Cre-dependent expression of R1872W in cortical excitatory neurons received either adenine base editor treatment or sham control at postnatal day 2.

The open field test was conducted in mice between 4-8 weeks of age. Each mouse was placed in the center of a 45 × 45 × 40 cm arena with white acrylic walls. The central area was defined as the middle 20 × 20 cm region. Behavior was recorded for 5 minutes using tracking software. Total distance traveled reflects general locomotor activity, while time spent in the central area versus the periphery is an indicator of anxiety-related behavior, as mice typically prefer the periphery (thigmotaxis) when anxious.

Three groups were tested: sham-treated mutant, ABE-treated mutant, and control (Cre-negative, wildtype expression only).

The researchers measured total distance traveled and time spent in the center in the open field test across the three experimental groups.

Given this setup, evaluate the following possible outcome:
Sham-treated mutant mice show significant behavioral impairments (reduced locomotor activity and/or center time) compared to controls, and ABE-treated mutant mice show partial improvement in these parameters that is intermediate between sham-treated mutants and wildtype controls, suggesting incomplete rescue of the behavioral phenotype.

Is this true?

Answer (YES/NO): NO